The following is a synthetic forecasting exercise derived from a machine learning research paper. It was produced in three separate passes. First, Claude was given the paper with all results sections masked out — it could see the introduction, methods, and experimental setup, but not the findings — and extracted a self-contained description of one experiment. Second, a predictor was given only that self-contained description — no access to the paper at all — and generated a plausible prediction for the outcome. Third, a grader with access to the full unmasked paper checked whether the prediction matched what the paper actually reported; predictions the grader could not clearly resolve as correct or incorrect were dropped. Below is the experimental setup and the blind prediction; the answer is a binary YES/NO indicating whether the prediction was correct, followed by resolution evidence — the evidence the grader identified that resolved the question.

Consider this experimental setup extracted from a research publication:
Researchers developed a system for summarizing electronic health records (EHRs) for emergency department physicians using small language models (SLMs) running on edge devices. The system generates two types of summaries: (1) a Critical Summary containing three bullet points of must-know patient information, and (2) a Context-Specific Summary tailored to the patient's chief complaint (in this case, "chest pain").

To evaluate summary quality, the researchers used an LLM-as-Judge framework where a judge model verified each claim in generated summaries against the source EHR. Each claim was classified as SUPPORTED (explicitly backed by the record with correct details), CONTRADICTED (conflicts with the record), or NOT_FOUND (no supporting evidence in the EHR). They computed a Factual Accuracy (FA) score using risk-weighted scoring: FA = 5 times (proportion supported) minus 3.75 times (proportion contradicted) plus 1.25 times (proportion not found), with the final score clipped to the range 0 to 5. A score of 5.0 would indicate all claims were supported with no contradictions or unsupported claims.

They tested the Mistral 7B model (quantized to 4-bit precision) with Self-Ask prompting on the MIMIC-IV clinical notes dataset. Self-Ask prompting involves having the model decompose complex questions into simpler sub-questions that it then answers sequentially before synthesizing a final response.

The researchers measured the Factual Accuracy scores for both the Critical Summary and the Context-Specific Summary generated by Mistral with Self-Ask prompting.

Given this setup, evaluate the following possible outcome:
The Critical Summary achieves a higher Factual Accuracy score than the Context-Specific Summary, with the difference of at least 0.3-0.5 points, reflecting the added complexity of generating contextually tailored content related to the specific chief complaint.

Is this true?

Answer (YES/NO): NO